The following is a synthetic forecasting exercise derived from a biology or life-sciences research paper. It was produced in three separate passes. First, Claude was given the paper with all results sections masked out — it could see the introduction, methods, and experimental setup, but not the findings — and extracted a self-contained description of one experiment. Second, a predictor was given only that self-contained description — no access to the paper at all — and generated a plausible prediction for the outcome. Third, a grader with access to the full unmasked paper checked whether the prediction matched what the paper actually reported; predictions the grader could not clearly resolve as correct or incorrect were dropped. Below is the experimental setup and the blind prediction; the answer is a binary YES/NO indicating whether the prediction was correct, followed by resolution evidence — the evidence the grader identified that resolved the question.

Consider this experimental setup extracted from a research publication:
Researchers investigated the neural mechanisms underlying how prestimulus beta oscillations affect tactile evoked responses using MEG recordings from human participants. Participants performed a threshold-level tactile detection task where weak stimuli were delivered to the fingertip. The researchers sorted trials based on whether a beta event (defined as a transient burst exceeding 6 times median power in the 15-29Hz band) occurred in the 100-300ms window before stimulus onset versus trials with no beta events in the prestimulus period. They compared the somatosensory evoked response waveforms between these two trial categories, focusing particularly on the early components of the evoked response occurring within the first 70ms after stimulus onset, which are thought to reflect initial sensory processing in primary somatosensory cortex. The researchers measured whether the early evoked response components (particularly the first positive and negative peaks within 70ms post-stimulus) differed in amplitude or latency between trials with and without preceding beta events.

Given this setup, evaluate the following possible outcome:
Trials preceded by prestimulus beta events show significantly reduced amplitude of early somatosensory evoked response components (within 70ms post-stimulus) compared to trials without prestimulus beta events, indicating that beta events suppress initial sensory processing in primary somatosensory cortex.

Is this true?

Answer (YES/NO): NO